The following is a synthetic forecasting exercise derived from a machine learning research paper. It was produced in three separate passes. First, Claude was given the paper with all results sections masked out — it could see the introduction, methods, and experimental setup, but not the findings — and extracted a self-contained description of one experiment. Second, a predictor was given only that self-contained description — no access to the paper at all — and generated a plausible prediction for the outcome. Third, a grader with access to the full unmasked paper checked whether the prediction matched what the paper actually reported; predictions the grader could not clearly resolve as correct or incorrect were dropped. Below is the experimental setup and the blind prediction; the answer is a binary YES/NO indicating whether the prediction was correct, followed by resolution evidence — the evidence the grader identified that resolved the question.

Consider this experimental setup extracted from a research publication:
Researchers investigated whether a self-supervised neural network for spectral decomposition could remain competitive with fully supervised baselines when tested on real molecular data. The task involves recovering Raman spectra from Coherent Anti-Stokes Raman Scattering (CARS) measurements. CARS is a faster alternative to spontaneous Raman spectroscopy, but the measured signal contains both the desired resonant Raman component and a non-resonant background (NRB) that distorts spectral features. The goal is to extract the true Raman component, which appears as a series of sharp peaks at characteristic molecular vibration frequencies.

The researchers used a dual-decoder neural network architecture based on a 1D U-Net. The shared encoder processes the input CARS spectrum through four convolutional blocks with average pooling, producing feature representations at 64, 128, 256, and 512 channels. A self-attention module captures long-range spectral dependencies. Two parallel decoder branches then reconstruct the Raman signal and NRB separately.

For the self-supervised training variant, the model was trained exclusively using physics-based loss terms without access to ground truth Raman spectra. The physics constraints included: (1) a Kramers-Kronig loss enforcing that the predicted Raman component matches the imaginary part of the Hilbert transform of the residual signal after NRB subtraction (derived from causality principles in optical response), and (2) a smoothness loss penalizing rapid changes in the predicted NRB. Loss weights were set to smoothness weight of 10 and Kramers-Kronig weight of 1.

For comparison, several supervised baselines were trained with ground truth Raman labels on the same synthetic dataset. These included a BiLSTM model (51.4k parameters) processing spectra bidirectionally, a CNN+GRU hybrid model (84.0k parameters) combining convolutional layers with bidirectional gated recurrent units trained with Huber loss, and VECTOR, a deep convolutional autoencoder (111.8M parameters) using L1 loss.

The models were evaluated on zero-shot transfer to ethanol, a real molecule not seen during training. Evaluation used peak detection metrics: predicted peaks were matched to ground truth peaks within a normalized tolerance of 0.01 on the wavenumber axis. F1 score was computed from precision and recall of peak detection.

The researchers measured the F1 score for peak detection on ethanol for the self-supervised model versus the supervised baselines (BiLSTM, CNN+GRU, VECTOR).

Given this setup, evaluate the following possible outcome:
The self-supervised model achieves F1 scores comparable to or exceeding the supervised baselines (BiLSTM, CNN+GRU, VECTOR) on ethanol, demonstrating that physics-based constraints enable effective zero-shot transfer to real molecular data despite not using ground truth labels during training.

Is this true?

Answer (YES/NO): YES